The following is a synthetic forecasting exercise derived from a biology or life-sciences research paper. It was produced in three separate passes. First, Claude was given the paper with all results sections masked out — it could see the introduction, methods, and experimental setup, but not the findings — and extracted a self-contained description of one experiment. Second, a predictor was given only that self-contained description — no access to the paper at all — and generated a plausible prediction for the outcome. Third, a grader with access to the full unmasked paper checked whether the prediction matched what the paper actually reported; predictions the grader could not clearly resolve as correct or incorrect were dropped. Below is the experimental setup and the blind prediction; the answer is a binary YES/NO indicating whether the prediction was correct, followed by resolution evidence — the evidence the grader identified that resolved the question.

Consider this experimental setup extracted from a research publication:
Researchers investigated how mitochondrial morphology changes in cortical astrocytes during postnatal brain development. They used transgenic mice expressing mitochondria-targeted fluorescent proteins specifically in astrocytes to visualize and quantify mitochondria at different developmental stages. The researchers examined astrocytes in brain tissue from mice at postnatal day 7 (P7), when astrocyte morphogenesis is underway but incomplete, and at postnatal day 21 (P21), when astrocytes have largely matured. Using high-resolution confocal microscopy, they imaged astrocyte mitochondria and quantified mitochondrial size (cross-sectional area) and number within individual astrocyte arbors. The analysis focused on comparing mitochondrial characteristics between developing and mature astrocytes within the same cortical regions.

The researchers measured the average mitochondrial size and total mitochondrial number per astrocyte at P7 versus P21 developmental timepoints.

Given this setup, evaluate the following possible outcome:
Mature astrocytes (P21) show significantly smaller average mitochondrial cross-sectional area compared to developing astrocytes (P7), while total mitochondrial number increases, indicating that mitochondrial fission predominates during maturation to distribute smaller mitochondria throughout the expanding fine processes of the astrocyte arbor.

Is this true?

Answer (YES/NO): YES